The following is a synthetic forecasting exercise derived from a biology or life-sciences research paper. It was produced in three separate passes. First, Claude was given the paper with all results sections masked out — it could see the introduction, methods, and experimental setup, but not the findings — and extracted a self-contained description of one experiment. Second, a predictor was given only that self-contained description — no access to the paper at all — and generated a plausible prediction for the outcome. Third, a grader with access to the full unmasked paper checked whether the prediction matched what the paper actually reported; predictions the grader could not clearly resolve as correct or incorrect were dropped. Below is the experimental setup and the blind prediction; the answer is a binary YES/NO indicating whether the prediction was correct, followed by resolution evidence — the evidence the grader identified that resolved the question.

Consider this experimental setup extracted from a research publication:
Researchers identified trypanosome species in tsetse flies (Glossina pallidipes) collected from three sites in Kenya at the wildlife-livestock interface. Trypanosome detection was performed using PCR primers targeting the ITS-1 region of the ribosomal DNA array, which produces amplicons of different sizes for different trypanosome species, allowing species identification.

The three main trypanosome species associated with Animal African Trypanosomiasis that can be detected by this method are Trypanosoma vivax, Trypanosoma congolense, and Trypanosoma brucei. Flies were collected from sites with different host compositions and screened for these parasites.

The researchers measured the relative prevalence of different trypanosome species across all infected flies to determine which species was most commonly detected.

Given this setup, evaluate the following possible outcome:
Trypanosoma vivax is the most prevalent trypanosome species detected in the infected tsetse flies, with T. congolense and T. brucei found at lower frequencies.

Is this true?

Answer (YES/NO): YES